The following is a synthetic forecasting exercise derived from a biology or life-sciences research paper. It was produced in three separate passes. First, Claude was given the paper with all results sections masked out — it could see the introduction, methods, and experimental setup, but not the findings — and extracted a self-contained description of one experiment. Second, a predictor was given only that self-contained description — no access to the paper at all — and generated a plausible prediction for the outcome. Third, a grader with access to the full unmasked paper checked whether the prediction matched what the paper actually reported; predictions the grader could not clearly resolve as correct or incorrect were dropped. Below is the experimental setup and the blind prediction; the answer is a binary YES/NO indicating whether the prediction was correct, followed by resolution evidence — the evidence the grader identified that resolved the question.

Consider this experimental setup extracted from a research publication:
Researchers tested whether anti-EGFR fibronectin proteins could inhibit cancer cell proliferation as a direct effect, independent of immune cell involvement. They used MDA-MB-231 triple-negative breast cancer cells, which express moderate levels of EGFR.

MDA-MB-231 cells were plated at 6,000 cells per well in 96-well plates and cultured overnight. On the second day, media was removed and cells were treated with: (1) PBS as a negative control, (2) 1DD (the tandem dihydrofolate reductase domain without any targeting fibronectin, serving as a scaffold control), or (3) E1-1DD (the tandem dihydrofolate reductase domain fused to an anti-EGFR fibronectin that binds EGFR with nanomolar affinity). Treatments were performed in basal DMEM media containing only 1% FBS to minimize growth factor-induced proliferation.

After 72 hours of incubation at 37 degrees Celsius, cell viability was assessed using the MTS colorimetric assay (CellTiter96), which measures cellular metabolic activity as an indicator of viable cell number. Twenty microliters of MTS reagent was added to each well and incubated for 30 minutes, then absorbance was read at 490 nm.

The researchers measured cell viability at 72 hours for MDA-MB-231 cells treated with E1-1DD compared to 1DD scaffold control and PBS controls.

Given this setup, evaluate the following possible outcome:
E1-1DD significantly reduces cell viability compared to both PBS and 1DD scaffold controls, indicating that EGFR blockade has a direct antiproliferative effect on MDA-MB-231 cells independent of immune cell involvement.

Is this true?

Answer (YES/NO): NO